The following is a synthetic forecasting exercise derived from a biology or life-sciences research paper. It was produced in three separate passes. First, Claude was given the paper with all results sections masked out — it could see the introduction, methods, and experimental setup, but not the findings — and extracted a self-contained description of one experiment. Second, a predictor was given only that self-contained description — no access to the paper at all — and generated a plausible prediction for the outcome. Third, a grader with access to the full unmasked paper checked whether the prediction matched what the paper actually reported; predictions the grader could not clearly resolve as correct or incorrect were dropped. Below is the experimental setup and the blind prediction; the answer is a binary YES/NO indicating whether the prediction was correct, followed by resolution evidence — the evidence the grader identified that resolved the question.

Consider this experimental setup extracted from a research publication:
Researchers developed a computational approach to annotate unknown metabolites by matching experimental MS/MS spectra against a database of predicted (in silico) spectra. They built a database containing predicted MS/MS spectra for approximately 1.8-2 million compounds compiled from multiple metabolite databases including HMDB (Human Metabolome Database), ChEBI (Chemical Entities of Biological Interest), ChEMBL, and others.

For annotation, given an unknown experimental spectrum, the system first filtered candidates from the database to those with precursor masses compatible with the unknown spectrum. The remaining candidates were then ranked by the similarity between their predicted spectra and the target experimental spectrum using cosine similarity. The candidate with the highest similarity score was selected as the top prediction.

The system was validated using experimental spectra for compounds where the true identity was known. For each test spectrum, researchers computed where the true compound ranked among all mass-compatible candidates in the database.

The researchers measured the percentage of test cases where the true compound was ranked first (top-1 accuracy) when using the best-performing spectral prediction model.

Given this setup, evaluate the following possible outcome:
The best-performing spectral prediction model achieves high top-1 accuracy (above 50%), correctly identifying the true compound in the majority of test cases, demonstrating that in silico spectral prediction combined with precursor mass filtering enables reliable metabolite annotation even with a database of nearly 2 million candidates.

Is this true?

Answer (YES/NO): NO